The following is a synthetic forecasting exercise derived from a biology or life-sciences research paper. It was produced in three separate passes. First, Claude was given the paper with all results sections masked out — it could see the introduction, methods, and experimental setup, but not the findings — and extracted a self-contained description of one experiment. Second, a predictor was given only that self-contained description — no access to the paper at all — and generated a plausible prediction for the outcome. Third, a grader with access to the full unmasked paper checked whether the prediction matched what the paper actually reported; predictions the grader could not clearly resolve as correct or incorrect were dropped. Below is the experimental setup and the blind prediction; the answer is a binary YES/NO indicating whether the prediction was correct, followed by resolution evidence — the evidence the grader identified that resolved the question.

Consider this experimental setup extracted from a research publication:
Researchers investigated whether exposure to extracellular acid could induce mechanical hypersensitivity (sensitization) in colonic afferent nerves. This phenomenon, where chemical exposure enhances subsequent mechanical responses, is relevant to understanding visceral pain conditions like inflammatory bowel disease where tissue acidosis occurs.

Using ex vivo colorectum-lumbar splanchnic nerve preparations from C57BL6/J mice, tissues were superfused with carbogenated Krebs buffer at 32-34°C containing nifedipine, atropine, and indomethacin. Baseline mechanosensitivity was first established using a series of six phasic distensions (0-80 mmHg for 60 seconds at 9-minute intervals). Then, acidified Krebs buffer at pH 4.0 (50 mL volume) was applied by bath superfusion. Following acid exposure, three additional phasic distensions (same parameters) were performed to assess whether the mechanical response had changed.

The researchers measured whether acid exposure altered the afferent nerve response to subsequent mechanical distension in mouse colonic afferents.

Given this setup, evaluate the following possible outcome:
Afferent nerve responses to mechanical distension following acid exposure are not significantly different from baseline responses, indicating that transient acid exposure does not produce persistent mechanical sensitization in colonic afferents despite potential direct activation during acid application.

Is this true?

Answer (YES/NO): YES